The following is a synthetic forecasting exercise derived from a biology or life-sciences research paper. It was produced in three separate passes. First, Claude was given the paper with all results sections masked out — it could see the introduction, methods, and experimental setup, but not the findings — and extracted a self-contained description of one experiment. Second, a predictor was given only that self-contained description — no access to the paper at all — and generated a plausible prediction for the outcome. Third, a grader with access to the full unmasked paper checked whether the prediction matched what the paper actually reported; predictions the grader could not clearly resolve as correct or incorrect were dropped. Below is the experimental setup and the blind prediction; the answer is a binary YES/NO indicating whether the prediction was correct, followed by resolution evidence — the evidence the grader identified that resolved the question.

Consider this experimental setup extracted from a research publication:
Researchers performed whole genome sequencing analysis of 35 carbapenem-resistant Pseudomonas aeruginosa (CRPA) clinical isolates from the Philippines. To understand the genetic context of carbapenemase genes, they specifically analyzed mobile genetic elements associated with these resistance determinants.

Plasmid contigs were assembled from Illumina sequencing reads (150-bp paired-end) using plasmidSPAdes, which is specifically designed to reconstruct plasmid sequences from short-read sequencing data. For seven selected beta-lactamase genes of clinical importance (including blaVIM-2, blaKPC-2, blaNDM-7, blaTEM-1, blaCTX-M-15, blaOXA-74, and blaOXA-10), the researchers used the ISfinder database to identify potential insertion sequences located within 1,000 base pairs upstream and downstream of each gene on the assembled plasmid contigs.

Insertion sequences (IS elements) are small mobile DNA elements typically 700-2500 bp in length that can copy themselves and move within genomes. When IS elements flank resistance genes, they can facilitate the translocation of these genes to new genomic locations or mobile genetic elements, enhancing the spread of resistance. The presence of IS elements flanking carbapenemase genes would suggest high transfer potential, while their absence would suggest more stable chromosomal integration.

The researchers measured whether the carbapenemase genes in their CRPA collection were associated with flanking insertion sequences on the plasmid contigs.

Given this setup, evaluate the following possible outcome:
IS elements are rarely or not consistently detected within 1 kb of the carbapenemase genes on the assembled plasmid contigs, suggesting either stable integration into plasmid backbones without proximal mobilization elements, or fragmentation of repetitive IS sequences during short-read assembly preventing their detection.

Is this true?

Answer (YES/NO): NO